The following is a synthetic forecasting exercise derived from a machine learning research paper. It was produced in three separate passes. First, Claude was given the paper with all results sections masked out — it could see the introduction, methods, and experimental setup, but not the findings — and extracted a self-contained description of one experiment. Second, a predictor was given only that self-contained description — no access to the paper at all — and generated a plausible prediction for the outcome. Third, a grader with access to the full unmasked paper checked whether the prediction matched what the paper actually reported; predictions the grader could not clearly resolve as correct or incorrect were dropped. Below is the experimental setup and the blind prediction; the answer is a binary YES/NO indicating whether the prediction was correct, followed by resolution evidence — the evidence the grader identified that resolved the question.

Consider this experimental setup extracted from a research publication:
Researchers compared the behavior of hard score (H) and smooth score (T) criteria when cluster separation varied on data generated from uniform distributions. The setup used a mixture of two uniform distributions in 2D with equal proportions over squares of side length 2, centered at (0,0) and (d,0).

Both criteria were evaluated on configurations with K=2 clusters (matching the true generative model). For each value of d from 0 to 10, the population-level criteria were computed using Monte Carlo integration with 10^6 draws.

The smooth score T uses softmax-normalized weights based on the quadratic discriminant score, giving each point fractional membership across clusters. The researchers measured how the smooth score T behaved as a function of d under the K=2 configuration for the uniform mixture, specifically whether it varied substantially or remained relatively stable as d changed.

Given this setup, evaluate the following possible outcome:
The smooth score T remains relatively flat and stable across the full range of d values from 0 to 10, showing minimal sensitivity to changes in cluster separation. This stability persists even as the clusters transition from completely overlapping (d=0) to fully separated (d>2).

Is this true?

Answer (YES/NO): YES